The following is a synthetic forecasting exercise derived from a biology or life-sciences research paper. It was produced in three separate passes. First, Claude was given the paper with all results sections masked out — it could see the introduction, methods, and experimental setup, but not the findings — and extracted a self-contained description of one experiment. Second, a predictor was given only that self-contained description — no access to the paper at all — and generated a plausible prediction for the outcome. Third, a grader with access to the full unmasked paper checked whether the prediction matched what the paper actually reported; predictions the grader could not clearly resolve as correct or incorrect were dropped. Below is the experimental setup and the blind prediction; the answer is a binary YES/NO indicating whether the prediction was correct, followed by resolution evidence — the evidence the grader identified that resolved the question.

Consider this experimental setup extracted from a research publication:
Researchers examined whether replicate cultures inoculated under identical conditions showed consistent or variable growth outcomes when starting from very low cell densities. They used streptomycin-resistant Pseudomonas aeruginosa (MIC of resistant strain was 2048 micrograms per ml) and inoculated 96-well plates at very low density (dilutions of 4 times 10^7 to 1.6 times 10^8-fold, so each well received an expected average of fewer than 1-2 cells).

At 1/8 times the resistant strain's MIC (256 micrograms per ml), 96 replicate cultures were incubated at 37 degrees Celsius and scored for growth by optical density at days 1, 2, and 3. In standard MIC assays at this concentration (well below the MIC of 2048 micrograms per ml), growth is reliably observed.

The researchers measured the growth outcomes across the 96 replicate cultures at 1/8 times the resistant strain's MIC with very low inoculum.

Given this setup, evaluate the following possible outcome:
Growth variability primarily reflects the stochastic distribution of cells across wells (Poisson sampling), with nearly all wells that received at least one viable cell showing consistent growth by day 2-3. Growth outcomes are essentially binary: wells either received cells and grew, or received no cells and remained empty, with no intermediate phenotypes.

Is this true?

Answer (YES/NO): NO